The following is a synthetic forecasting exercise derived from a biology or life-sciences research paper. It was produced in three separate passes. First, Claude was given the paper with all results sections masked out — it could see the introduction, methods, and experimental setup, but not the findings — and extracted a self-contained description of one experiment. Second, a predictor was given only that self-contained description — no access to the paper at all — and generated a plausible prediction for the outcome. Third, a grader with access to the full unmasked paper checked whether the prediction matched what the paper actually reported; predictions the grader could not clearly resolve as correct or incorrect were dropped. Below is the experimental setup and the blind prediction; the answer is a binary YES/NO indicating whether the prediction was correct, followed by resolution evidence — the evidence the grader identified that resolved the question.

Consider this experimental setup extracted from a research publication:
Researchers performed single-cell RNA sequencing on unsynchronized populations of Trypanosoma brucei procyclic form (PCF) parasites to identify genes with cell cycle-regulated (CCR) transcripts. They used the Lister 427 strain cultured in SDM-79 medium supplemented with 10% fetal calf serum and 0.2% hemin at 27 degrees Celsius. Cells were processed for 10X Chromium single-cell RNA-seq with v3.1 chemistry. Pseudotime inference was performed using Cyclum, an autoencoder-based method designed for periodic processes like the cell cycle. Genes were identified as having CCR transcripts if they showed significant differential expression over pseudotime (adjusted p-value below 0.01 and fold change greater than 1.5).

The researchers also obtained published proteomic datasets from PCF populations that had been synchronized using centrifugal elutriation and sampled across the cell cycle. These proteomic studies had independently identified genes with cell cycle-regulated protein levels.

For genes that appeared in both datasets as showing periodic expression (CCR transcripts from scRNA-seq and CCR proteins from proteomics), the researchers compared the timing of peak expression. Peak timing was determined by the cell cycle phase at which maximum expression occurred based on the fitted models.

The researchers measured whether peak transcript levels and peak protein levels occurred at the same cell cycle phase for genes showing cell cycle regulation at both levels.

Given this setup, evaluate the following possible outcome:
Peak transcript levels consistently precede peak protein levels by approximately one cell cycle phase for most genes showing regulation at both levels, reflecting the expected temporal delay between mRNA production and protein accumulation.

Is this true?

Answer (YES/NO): YES